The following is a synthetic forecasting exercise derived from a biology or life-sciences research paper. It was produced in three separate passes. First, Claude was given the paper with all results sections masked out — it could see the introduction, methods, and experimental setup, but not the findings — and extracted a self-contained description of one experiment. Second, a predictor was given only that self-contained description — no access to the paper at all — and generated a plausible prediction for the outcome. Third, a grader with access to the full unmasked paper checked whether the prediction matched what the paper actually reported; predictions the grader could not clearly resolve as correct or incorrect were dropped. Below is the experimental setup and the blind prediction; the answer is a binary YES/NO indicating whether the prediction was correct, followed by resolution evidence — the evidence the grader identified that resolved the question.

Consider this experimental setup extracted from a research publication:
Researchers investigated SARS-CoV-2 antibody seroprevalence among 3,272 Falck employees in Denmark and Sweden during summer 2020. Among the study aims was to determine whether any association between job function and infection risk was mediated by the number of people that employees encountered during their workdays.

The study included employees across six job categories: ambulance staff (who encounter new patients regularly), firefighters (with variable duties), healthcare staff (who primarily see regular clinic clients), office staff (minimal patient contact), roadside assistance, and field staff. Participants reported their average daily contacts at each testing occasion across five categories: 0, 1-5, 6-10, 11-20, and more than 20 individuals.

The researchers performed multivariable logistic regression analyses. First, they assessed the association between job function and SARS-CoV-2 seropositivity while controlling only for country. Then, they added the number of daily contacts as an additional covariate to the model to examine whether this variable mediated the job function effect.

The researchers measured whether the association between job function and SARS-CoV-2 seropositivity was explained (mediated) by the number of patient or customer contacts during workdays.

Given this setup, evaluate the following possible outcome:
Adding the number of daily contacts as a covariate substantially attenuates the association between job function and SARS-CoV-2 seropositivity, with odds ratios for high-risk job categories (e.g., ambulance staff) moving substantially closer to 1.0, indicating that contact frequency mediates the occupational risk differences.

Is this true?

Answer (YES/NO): YES